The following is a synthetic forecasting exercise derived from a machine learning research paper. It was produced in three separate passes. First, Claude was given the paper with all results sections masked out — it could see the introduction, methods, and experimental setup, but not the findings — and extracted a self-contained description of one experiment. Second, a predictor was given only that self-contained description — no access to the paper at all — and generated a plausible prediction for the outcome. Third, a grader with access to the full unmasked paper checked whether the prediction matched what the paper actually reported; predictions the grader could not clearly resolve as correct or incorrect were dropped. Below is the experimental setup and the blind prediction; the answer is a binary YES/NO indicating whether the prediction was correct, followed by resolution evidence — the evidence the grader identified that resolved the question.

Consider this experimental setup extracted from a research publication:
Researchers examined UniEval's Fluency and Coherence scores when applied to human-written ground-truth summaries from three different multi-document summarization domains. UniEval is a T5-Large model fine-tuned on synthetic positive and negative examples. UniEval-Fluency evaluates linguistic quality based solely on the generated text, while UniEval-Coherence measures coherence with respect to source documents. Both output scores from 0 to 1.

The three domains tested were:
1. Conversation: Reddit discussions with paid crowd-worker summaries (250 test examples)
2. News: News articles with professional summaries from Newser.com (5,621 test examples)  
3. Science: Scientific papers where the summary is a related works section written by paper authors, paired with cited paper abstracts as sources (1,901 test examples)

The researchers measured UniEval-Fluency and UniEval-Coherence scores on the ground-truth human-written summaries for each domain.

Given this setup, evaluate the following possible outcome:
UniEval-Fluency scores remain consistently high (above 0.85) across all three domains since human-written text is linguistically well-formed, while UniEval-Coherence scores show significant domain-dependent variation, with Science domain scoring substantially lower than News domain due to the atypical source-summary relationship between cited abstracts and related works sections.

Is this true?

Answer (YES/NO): NO